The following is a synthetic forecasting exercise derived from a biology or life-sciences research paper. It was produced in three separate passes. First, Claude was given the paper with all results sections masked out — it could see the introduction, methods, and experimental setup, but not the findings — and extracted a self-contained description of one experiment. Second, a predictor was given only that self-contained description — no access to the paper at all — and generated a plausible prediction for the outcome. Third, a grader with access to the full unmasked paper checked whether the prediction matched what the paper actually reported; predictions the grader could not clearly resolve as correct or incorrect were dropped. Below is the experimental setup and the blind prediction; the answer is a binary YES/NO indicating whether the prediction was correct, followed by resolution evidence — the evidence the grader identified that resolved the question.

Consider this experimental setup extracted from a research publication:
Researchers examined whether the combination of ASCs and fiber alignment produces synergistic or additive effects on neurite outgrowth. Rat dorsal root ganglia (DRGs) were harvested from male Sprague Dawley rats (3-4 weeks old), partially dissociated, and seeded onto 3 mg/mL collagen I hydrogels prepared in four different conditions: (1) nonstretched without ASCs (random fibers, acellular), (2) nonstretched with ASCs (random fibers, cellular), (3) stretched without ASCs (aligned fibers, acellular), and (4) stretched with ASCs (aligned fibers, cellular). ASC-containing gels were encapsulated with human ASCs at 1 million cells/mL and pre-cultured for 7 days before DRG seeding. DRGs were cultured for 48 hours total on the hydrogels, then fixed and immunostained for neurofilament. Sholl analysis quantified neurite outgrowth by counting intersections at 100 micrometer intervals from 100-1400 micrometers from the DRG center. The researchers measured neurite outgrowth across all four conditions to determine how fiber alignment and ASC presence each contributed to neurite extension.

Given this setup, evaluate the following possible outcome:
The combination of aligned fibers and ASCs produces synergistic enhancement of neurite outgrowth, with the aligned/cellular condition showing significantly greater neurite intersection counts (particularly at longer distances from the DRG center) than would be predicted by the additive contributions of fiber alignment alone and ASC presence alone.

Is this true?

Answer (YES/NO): NO